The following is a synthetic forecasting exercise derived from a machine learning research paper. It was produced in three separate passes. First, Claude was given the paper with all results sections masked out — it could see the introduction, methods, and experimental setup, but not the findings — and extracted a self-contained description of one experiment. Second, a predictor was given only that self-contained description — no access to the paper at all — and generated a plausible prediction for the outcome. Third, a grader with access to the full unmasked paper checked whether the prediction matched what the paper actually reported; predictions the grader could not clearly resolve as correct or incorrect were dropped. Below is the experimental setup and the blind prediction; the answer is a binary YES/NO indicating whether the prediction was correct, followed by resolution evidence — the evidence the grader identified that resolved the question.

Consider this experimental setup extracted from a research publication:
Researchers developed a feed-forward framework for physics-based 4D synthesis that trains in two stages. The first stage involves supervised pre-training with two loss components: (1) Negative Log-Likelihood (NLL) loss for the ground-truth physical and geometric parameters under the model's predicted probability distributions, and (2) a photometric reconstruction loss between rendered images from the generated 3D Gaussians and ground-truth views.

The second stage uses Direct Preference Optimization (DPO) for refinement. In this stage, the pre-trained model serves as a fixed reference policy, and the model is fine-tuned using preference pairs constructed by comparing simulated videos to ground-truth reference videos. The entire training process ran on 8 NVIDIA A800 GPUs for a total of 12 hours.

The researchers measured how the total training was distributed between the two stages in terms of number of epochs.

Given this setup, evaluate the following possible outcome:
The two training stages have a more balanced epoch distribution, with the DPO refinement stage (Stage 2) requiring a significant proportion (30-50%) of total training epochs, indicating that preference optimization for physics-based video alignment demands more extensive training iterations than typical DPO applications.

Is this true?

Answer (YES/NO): YES